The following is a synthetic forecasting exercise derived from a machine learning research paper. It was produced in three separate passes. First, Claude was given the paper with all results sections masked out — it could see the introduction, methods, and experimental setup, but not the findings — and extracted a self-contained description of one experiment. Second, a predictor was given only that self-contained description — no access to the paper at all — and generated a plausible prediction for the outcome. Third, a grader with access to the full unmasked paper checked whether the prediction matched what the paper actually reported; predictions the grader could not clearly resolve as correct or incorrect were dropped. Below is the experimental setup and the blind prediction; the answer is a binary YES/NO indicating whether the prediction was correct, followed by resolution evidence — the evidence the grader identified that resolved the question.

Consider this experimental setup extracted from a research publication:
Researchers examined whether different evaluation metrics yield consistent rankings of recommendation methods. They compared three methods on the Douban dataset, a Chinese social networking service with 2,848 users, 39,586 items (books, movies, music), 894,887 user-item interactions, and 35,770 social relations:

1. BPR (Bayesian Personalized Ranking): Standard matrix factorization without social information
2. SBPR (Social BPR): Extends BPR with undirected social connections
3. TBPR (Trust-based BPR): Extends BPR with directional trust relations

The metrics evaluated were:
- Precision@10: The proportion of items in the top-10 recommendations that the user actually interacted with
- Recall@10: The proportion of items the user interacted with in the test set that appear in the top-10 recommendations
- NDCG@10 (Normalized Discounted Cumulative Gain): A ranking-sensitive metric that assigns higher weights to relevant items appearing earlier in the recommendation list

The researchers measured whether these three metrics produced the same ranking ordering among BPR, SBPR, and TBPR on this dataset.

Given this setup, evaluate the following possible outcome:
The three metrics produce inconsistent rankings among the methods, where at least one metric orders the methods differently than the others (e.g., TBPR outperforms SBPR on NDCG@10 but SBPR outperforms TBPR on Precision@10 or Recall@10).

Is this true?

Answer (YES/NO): NO